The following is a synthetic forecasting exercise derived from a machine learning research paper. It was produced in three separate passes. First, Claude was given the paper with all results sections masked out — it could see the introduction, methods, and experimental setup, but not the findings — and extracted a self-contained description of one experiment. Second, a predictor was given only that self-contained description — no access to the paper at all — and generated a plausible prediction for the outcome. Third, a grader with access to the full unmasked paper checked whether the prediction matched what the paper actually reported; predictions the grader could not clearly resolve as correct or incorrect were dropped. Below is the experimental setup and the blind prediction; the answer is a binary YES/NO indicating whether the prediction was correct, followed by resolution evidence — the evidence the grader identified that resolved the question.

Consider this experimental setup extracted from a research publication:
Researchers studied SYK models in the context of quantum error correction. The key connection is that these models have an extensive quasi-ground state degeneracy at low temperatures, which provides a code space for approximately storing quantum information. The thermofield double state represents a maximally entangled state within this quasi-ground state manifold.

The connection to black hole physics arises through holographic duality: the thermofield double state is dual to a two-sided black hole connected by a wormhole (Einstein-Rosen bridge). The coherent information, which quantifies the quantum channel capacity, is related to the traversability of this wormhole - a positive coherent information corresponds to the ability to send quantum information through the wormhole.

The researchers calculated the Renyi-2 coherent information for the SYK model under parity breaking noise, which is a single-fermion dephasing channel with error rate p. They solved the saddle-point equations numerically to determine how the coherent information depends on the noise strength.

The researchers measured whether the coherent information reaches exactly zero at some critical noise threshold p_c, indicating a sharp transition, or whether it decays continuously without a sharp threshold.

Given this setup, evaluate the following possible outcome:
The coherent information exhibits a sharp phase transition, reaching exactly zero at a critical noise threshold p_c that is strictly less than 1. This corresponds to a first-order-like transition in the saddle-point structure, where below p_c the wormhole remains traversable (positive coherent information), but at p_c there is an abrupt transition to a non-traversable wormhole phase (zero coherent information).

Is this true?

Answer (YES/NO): NO